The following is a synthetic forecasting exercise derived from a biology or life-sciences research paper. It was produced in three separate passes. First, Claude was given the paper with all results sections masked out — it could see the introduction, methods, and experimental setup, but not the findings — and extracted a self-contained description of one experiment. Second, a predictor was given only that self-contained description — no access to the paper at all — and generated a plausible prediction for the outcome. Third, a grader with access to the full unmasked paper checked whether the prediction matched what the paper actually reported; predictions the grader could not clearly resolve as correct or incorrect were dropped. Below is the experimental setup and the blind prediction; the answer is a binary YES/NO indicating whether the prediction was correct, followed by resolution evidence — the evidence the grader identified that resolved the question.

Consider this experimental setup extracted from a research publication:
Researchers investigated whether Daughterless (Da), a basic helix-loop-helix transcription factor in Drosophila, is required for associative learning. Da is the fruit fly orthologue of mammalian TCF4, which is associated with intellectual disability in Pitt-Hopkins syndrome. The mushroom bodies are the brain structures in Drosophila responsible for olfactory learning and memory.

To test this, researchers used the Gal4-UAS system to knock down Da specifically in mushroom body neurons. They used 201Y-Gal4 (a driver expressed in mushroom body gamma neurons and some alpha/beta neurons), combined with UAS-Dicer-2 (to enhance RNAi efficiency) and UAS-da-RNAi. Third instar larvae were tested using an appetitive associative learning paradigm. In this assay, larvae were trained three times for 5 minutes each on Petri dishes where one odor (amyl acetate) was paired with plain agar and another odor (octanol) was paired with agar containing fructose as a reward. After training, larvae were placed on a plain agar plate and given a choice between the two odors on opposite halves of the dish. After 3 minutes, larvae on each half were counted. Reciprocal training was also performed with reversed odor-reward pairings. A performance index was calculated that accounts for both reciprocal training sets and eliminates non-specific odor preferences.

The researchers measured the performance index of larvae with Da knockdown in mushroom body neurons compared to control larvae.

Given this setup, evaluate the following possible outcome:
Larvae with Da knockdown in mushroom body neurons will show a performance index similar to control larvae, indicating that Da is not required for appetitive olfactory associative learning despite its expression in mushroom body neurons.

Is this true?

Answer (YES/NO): NO